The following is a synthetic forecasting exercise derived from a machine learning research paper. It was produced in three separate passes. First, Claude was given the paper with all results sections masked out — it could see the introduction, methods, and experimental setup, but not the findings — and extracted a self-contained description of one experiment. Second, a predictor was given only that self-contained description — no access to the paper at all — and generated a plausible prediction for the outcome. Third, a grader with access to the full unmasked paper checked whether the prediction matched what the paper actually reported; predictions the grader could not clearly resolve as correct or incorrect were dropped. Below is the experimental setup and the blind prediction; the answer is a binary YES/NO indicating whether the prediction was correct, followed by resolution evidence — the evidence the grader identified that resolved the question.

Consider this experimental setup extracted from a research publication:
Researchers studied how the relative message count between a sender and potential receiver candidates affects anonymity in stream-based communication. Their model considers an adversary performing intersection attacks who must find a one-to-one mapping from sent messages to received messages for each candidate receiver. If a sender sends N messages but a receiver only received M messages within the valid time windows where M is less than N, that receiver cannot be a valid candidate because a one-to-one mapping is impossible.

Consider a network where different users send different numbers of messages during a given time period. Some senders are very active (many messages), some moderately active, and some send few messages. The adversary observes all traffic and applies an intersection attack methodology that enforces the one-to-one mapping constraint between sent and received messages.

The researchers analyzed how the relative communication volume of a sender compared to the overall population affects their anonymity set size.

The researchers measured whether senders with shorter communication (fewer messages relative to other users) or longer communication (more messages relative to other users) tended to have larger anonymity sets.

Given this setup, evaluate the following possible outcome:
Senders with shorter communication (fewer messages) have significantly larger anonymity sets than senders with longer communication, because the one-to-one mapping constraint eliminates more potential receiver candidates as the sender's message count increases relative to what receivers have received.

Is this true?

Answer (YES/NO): YES